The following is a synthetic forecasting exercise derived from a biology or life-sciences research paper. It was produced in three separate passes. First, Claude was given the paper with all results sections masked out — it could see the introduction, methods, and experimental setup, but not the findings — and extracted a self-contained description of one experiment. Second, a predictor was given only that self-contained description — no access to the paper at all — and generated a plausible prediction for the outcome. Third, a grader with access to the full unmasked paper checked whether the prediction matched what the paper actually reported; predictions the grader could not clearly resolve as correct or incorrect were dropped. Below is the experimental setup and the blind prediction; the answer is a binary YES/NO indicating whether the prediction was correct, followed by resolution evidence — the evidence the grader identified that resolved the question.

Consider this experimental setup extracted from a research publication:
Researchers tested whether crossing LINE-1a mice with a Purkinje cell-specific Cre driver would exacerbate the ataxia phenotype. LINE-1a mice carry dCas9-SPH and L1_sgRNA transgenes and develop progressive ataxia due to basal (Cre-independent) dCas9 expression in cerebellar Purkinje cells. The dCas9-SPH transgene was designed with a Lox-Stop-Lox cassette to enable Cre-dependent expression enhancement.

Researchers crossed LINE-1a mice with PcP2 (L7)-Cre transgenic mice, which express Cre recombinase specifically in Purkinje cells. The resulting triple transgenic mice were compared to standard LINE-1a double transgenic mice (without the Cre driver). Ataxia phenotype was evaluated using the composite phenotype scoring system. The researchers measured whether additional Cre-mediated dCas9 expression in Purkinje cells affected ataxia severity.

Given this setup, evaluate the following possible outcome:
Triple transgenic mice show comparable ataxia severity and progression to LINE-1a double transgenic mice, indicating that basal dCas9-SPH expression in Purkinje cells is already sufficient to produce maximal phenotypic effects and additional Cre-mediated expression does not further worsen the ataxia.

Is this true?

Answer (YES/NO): NO